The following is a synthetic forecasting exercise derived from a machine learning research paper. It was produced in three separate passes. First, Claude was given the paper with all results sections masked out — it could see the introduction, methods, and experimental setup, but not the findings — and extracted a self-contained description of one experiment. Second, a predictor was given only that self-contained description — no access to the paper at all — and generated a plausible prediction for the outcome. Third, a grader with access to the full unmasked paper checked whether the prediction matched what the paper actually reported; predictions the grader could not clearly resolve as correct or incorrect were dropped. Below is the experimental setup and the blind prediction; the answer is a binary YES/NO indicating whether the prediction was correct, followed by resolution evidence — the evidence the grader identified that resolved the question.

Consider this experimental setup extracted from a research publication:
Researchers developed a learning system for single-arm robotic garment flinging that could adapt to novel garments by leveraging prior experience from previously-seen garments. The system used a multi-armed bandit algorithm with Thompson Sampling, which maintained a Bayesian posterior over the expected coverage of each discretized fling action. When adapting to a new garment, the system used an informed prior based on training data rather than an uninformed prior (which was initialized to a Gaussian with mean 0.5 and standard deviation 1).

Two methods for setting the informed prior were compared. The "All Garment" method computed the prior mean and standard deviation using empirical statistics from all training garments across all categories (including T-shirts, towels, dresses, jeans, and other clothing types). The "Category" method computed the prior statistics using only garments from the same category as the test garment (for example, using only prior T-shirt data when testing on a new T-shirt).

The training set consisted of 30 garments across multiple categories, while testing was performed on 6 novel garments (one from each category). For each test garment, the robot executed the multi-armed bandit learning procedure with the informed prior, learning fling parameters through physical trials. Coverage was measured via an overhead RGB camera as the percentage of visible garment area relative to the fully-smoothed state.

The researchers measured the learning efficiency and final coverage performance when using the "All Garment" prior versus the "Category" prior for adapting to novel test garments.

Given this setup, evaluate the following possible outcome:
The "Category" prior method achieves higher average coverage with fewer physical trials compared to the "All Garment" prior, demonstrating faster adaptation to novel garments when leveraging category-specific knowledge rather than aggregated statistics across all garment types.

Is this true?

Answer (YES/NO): NO